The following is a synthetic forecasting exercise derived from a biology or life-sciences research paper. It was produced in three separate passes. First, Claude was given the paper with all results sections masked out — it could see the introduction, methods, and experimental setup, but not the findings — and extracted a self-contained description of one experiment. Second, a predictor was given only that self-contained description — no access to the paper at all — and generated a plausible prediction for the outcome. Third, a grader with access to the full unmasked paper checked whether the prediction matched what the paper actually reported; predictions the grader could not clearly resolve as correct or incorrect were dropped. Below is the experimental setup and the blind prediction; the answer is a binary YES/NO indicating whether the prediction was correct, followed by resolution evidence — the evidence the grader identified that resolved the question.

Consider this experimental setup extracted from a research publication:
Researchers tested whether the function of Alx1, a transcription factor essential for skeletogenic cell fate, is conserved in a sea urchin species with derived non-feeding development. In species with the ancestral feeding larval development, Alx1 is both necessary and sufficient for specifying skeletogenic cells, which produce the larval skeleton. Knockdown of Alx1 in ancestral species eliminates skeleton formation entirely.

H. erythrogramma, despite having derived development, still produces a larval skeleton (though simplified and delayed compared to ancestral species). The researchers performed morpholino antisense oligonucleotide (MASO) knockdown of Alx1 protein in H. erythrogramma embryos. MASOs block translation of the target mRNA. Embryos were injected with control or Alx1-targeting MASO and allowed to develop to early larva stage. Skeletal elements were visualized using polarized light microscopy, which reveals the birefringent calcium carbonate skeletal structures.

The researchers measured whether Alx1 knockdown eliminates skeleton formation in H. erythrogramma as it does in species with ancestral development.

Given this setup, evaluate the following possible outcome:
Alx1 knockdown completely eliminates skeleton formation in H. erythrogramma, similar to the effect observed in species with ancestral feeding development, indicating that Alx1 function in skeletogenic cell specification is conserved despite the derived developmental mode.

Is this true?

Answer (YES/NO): YES